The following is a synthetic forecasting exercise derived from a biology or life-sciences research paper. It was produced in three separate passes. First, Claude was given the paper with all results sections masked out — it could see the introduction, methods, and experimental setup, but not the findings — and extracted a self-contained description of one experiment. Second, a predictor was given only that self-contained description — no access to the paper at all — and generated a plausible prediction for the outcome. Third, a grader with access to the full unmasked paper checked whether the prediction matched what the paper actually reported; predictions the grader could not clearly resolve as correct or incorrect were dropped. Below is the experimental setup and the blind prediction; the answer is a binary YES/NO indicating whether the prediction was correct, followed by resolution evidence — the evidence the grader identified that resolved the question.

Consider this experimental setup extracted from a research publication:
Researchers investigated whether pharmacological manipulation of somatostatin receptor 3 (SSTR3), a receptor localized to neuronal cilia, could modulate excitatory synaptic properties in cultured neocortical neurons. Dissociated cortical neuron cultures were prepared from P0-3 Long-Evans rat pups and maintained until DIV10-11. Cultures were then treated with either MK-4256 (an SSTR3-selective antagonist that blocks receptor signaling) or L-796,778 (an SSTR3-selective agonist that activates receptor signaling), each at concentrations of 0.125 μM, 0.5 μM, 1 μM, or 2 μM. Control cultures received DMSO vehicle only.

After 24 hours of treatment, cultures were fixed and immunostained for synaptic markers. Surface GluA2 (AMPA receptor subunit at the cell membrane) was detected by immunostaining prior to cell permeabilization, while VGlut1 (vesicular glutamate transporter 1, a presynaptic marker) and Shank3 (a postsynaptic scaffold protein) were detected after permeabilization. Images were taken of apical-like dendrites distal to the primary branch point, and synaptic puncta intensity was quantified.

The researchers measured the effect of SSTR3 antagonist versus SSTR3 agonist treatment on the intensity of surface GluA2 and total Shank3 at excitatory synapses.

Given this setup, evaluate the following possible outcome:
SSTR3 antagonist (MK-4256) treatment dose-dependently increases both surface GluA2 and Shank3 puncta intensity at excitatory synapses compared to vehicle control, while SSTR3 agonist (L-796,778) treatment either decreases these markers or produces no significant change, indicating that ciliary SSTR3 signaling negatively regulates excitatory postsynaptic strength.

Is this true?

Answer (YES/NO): NO